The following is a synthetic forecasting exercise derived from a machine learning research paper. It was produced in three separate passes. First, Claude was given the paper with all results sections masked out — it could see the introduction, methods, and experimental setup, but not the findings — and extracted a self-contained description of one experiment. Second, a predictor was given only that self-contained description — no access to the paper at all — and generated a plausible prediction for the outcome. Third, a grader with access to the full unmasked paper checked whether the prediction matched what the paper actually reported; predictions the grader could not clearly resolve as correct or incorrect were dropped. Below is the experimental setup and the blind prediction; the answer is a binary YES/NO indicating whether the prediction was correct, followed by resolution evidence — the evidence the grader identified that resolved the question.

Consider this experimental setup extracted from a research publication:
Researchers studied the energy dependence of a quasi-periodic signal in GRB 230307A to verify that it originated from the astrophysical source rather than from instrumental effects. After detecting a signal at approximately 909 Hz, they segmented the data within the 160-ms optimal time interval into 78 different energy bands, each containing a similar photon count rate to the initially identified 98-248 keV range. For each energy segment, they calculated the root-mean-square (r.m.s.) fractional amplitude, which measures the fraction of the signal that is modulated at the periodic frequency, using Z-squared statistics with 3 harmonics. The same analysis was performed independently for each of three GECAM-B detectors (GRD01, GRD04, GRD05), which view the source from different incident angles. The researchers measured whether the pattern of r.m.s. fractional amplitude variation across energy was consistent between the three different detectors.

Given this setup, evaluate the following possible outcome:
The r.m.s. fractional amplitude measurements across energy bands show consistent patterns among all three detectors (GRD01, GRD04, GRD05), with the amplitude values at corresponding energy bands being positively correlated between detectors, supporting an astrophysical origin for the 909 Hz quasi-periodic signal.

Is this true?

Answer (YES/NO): YES